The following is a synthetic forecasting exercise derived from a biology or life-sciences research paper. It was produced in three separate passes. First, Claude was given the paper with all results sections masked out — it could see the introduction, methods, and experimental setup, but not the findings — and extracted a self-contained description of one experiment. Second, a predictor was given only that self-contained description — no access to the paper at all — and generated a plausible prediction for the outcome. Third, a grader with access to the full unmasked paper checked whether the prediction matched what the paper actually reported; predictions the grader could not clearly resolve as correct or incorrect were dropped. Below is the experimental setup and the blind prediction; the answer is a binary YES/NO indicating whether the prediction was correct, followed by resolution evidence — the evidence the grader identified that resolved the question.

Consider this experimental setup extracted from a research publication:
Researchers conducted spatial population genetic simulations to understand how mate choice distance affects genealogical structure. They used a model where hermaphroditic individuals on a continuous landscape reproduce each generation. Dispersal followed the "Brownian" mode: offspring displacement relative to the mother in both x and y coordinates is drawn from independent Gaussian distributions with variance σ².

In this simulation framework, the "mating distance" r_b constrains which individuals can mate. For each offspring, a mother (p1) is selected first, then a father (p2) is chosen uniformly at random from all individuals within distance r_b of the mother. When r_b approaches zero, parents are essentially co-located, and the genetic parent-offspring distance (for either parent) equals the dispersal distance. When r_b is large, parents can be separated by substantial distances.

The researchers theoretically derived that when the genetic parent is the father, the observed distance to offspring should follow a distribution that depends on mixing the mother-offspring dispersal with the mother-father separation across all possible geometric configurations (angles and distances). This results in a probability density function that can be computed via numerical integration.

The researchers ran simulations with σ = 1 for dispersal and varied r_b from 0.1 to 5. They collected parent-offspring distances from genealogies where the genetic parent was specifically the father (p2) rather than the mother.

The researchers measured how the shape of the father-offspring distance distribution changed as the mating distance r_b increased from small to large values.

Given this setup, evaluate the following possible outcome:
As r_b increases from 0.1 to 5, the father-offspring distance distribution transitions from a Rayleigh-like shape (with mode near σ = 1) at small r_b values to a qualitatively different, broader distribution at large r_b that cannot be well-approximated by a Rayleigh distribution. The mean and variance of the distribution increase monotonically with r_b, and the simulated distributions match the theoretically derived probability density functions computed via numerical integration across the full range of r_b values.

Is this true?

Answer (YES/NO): YES